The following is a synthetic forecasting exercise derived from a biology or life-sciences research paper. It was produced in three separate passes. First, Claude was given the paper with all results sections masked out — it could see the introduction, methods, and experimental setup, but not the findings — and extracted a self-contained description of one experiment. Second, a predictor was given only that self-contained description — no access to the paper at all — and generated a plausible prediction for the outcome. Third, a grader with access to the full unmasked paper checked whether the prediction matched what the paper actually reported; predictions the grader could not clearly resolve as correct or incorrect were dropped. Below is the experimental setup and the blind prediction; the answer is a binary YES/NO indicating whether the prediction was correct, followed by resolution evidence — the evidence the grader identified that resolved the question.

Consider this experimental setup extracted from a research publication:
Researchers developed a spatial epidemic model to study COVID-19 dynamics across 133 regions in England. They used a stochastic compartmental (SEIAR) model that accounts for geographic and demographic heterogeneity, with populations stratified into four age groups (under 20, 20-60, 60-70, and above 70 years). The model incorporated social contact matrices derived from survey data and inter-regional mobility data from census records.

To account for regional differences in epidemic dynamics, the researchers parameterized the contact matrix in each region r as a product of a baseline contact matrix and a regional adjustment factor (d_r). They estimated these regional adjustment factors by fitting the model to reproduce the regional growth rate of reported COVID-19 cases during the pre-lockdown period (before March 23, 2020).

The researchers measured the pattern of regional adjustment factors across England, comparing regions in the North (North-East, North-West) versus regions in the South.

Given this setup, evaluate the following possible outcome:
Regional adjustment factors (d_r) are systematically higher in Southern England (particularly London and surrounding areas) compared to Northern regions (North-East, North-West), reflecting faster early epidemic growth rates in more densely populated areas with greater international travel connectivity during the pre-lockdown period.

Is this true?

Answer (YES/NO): NO